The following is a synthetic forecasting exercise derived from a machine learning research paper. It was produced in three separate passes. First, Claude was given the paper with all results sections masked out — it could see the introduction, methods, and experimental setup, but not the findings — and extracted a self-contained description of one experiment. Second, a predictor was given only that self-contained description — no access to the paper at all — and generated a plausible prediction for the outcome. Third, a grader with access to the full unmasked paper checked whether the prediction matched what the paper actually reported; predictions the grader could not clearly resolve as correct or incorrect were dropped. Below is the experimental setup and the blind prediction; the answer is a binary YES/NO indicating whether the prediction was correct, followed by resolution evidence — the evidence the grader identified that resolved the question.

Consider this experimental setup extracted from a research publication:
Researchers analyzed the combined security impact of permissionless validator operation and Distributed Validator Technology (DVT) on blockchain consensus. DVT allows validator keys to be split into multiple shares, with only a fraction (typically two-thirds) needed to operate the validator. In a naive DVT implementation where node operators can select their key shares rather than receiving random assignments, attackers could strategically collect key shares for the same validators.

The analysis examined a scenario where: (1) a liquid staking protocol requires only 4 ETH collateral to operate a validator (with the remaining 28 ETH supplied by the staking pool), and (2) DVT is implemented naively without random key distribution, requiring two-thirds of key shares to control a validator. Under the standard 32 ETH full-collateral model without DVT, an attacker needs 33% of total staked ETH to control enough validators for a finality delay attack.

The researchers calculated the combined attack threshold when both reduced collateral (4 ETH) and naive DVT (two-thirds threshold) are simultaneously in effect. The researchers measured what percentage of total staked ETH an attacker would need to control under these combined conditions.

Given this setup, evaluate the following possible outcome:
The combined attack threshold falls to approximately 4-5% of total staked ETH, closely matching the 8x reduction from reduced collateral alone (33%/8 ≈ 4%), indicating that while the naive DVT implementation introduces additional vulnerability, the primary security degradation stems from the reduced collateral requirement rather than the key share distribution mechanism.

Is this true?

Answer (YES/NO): NO